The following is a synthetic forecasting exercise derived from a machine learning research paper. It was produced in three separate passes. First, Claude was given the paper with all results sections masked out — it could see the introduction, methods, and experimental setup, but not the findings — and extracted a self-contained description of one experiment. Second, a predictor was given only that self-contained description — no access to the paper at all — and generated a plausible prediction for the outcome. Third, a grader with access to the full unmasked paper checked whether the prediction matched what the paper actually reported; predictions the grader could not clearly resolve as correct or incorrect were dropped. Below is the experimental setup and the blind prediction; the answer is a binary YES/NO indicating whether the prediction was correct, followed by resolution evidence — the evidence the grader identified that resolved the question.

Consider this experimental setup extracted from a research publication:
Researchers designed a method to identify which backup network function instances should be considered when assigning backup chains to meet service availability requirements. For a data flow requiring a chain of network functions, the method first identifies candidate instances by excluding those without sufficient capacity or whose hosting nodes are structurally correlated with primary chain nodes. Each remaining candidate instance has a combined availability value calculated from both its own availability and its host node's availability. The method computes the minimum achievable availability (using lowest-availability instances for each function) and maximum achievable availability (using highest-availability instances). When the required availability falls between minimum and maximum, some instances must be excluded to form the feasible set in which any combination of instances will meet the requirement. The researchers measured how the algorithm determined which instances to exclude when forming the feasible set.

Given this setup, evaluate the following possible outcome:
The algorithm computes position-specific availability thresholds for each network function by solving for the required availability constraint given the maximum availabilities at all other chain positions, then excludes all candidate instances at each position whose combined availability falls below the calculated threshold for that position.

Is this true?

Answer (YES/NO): NO